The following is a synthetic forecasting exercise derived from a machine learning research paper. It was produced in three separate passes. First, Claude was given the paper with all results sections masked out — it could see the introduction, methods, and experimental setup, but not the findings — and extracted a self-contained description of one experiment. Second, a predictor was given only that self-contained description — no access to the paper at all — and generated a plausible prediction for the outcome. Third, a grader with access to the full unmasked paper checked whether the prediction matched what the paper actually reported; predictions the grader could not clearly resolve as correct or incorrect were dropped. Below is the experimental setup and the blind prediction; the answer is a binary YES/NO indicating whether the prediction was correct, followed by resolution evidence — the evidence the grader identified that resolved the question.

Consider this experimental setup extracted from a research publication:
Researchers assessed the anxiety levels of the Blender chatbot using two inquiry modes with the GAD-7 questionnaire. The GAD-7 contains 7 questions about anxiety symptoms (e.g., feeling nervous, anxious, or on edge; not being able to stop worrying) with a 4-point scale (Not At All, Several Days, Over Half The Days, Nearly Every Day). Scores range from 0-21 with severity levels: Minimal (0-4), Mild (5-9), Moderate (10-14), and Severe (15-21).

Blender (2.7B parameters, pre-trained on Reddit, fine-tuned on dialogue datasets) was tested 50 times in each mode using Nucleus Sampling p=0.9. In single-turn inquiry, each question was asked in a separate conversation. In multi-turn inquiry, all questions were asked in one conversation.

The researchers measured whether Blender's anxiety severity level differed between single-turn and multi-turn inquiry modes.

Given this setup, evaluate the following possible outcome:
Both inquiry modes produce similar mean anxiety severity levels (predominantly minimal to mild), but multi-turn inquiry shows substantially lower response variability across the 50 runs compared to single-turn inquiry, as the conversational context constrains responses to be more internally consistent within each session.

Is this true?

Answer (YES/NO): NO